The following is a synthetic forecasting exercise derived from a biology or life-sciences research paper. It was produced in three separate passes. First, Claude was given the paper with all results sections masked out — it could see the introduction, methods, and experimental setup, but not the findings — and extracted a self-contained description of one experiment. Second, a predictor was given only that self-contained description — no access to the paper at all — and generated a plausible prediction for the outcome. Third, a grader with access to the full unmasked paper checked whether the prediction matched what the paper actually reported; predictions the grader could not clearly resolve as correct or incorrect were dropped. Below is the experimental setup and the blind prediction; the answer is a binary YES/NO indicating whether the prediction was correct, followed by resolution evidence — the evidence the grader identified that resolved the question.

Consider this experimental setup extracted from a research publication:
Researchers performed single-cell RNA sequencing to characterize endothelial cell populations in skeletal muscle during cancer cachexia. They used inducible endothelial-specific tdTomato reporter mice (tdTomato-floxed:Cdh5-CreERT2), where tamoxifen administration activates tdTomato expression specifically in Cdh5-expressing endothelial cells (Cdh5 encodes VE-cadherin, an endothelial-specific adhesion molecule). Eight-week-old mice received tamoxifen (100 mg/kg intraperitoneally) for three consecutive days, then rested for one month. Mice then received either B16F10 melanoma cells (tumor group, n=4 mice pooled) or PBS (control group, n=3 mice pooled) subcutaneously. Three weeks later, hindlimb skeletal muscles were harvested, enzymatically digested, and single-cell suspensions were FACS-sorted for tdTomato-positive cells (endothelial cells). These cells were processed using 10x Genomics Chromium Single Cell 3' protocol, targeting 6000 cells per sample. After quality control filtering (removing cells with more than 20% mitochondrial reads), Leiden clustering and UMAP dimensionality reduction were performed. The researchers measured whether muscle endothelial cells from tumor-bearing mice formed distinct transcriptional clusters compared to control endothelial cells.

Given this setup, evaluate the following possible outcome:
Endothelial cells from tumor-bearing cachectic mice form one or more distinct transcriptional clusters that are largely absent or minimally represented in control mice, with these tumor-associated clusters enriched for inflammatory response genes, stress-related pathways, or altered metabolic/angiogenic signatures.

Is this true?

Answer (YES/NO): YES